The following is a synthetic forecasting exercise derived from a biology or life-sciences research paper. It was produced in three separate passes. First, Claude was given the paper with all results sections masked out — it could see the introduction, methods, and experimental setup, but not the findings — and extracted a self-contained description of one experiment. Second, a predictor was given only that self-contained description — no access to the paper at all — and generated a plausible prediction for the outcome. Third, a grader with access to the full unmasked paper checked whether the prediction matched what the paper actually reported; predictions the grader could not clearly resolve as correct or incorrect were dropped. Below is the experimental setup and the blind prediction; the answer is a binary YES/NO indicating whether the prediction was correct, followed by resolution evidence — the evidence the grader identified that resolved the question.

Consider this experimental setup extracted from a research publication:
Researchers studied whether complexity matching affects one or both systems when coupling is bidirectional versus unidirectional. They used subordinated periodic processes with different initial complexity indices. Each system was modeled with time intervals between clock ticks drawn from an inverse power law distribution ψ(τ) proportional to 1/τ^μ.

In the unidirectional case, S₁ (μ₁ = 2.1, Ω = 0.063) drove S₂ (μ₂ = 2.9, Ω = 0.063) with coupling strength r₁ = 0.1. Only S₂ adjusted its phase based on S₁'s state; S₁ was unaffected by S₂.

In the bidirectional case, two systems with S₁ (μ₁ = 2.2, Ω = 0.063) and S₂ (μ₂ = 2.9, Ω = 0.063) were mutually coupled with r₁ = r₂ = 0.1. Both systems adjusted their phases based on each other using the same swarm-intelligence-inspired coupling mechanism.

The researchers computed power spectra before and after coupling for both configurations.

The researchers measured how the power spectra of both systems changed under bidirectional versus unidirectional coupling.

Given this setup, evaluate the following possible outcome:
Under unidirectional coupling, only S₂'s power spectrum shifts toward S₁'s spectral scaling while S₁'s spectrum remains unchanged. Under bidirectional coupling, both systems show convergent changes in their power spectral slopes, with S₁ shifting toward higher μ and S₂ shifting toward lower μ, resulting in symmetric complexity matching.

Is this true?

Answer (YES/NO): NO